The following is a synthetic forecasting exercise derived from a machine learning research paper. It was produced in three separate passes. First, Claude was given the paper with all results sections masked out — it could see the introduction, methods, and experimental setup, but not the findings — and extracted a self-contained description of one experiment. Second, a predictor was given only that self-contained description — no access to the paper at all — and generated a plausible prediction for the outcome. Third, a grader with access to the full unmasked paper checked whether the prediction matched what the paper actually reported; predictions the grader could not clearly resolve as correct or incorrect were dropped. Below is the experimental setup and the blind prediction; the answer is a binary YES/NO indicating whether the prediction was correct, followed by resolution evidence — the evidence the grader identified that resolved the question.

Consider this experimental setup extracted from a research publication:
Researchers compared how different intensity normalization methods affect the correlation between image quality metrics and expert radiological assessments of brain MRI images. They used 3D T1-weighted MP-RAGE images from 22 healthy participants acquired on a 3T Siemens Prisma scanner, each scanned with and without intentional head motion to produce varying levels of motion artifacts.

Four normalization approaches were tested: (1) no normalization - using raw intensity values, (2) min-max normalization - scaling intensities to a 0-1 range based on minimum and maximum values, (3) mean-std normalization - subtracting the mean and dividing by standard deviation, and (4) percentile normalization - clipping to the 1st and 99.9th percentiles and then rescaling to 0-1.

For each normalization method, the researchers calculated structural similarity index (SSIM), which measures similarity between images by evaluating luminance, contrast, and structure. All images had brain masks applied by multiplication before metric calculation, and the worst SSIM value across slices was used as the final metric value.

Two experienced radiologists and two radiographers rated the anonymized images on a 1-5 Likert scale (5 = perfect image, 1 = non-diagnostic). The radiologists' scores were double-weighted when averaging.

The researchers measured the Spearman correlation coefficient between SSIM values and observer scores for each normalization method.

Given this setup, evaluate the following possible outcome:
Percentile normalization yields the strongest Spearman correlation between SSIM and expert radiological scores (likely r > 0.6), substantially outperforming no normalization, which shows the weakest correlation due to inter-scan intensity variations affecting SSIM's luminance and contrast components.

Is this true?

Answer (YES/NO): NO